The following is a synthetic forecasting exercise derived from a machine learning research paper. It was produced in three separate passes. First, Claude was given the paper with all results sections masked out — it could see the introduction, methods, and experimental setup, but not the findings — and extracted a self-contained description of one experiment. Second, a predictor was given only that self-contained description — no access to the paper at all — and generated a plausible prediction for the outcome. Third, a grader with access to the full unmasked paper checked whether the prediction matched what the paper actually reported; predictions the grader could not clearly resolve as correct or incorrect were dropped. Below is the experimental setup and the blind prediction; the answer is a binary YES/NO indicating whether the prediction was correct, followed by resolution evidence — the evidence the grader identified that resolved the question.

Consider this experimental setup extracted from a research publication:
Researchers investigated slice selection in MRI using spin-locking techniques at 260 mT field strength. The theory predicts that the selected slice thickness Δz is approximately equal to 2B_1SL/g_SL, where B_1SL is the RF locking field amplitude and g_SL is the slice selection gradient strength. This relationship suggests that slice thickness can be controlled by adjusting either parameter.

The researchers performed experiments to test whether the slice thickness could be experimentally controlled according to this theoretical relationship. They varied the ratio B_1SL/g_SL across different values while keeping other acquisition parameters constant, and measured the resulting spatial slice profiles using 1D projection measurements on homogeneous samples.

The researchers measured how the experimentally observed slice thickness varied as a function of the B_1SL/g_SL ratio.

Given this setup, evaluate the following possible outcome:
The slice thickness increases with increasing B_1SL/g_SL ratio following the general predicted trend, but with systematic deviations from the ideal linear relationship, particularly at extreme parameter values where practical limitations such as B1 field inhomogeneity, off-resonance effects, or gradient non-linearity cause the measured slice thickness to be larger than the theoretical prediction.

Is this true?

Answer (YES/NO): NO